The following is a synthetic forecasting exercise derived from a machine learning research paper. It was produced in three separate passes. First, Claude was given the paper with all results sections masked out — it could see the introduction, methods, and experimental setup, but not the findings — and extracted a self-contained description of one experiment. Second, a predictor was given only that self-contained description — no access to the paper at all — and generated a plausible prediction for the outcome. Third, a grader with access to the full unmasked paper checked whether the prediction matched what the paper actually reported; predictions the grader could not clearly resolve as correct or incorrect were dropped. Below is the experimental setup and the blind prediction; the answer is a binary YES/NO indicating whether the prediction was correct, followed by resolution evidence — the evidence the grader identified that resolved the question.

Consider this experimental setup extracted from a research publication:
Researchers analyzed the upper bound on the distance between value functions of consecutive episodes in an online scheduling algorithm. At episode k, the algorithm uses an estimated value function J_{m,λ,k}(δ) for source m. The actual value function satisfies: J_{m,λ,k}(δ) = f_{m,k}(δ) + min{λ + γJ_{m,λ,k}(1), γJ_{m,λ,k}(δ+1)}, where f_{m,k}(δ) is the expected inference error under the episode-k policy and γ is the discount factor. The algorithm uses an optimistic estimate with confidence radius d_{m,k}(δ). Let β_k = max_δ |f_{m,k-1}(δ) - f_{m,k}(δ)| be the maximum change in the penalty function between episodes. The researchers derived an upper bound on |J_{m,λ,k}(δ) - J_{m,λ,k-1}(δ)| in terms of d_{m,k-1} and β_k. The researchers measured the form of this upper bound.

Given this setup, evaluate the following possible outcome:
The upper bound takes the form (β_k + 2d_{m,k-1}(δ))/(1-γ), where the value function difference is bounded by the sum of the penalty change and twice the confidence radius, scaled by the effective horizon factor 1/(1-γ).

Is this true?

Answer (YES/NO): NO